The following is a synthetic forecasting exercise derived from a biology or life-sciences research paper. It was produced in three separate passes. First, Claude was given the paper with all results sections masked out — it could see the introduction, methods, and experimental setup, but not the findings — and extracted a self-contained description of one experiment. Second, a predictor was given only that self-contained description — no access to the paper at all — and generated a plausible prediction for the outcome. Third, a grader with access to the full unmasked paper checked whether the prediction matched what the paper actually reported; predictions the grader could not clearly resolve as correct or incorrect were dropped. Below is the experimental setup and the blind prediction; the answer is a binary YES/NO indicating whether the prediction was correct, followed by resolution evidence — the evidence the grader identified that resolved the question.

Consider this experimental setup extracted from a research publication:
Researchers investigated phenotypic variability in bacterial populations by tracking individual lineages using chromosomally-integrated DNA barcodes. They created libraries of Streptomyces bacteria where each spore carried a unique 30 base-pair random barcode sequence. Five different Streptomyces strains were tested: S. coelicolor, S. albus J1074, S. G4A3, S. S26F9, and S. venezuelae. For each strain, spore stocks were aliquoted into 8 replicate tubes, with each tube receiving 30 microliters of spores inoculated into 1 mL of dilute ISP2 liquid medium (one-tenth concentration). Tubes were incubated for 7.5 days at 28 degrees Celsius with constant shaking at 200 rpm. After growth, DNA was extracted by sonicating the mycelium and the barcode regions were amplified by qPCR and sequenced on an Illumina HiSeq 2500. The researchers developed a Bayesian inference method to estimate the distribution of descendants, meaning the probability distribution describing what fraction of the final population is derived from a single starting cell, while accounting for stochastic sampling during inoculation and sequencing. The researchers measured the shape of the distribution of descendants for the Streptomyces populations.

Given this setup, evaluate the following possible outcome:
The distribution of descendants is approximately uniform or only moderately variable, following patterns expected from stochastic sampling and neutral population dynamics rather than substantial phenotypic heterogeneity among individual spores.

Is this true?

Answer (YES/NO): NO